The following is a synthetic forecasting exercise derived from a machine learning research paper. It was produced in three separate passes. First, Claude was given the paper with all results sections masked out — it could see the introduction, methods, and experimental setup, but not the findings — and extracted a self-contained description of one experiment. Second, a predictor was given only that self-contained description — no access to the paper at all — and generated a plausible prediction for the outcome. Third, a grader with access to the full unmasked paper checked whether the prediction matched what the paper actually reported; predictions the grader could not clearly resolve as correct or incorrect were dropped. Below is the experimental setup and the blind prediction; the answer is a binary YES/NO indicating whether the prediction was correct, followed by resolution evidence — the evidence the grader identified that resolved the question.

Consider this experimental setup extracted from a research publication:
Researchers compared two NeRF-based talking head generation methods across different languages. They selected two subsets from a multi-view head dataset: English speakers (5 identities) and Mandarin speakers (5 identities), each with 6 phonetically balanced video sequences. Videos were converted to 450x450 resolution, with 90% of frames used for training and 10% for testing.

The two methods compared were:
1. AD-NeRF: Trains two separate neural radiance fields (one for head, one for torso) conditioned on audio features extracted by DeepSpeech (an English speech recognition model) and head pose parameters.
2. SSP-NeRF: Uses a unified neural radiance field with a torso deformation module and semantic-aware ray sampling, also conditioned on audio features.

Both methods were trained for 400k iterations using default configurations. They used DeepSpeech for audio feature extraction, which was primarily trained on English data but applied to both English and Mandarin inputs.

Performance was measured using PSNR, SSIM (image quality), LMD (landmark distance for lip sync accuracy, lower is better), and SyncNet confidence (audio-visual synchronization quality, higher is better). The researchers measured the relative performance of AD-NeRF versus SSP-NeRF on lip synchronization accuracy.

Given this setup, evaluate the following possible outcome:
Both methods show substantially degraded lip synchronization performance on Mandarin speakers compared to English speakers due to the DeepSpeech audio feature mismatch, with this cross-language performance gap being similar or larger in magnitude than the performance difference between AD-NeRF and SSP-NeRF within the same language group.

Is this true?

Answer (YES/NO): NO